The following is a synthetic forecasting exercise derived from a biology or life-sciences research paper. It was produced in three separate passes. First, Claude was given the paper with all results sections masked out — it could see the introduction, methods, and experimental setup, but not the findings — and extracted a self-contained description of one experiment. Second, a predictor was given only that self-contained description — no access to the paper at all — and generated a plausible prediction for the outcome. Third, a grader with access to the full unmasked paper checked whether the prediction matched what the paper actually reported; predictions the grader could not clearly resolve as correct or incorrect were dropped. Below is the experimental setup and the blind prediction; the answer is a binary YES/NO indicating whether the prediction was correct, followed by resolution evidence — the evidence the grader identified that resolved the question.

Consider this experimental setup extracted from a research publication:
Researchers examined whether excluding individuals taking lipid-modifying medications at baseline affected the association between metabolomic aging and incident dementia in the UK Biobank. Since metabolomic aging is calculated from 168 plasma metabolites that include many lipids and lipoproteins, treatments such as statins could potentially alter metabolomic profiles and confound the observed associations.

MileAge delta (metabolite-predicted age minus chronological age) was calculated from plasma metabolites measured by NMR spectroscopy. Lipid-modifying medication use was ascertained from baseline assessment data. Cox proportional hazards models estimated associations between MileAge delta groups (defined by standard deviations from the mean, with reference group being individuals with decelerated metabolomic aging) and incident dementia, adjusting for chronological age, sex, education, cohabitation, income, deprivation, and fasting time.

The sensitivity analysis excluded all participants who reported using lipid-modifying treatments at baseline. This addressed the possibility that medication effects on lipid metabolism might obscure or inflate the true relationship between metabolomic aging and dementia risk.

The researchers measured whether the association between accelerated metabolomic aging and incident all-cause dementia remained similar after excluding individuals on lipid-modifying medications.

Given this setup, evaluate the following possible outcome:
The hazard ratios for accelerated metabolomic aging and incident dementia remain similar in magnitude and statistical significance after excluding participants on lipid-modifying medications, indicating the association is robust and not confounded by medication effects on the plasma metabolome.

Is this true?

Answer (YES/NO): NO